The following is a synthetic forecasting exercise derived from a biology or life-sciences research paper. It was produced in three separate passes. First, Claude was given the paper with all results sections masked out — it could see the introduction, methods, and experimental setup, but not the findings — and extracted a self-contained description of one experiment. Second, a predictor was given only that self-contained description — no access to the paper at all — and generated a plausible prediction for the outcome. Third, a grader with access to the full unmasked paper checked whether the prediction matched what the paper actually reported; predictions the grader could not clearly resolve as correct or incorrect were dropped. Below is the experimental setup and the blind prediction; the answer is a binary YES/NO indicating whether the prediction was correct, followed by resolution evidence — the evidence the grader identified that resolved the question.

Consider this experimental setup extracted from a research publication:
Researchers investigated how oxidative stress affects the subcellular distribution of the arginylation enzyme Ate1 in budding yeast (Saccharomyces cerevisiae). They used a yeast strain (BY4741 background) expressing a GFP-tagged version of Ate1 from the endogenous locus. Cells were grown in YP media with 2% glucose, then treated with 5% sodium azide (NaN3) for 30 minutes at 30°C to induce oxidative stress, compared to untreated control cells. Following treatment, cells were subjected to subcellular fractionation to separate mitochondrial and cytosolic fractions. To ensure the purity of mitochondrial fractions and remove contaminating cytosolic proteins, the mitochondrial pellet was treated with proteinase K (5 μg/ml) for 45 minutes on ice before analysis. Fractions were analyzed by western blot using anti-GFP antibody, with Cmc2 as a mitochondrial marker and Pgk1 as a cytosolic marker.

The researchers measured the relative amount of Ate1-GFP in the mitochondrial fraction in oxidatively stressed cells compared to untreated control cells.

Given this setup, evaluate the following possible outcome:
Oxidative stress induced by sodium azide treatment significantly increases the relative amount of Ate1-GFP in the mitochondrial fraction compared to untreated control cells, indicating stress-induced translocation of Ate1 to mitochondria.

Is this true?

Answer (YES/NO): YES